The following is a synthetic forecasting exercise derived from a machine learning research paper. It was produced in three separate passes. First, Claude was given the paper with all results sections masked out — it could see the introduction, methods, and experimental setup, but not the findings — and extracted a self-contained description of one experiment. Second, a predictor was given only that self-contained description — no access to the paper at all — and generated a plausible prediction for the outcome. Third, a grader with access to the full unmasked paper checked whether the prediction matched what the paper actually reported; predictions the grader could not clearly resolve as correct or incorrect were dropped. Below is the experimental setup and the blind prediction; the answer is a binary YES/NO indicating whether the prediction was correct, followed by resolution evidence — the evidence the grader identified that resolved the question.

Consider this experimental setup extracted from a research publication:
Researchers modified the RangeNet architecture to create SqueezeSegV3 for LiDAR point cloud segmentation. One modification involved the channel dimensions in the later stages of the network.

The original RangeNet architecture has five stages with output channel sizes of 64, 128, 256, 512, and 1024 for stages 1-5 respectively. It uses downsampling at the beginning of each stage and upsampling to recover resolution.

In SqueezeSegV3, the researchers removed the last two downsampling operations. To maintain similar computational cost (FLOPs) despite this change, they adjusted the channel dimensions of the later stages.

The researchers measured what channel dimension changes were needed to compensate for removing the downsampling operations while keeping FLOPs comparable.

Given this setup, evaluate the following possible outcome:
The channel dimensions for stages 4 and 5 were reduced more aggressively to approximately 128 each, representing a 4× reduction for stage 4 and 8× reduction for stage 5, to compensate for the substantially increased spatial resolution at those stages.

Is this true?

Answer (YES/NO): NO